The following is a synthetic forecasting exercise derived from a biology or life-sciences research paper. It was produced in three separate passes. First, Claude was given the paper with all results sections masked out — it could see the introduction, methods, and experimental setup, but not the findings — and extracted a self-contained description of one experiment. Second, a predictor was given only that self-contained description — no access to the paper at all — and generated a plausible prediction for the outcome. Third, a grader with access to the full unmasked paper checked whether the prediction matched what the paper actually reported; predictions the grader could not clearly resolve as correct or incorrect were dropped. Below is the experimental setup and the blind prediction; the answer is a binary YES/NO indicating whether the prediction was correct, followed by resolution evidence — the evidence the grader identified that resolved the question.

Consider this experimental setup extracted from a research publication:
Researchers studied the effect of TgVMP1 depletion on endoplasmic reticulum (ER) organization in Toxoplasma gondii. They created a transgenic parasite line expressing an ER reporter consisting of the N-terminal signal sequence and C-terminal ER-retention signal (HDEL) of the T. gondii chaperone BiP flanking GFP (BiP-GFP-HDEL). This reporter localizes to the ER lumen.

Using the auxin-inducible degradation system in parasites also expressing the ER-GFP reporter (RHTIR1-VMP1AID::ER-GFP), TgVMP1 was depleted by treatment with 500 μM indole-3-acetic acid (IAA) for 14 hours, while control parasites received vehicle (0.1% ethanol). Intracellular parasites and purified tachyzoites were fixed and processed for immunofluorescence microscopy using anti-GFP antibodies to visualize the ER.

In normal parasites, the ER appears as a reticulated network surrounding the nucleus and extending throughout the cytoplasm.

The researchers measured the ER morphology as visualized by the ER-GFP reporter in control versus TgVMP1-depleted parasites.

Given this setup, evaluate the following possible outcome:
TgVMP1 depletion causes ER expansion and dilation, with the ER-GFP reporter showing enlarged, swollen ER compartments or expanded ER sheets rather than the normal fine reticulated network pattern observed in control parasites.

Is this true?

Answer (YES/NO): NO